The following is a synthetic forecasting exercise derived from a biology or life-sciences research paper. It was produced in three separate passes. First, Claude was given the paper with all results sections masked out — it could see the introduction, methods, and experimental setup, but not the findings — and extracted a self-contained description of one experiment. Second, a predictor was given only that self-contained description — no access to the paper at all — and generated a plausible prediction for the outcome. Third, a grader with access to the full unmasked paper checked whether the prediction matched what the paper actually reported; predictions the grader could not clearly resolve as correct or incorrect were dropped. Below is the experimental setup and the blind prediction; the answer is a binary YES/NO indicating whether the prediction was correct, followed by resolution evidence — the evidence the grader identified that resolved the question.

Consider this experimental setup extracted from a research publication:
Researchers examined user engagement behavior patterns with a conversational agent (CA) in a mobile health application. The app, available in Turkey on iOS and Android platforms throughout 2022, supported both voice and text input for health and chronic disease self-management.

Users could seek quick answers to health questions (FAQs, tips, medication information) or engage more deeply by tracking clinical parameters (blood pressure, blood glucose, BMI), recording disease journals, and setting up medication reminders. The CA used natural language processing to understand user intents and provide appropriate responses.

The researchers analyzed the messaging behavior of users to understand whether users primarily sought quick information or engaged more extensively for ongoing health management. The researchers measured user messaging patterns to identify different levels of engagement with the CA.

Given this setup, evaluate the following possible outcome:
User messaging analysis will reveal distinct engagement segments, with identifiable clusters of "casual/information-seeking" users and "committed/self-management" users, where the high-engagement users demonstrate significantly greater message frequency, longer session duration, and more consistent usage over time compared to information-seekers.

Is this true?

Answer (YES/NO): NO